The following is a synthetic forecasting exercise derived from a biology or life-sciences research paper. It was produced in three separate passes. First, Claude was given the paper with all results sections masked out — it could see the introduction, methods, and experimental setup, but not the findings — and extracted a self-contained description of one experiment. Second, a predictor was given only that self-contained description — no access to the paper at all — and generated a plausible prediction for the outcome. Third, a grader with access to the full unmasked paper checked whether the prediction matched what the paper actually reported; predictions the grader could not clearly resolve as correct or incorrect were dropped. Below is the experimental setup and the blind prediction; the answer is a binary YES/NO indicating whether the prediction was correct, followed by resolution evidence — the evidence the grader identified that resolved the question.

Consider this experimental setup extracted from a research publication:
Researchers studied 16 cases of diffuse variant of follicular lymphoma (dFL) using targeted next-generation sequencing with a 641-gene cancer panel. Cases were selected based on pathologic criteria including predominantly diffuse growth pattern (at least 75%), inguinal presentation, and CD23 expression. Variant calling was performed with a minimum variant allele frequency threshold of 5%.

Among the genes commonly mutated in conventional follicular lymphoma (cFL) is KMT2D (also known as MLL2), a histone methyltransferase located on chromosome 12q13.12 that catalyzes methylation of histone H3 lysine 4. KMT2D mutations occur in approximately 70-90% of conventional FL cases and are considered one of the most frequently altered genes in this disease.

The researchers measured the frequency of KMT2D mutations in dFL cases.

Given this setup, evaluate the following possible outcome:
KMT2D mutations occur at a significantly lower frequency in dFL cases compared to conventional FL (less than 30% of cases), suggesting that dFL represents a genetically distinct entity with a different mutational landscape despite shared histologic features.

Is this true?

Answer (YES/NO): NO